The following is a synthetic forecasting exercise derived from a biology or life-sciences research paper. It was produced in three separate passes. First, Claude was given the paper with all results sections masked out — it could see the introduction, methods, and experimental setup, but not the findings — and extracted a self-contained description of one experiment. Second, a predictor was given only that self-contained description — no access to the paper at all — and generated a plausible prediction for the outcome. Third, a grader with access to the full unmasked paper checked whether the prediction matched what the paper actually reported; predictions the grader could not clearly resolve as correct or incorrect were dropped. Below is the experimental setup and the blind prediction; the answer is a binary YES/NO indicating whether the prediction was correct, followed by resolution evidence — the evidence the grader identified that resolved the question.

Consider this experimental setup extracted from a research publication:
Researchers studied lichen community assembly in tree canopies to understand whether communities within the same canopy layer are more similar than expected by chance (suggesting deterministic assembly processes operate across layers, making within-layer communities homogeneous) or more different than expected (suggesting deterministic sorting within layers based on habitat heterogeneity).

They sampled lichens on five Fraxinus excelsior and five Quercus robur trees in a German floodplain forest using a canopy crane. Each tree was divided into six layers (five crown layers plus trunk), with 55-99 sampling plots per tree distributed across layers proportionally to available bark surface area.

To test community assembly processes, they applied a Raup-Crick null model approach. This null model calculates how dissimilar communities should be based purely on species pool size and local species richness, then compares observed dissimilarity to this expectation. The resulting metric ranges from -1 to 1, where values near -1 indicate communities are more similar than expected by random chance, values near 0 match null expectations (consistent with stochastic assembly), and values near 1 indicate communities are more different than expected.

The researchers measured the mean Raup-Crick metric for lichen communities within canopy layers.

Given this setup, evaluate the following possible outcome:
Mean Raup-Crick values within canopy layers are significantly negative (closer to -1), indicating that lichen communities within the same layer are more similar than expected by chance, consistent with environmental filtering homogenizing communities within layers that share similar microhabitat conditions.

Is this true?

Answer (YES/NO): YES